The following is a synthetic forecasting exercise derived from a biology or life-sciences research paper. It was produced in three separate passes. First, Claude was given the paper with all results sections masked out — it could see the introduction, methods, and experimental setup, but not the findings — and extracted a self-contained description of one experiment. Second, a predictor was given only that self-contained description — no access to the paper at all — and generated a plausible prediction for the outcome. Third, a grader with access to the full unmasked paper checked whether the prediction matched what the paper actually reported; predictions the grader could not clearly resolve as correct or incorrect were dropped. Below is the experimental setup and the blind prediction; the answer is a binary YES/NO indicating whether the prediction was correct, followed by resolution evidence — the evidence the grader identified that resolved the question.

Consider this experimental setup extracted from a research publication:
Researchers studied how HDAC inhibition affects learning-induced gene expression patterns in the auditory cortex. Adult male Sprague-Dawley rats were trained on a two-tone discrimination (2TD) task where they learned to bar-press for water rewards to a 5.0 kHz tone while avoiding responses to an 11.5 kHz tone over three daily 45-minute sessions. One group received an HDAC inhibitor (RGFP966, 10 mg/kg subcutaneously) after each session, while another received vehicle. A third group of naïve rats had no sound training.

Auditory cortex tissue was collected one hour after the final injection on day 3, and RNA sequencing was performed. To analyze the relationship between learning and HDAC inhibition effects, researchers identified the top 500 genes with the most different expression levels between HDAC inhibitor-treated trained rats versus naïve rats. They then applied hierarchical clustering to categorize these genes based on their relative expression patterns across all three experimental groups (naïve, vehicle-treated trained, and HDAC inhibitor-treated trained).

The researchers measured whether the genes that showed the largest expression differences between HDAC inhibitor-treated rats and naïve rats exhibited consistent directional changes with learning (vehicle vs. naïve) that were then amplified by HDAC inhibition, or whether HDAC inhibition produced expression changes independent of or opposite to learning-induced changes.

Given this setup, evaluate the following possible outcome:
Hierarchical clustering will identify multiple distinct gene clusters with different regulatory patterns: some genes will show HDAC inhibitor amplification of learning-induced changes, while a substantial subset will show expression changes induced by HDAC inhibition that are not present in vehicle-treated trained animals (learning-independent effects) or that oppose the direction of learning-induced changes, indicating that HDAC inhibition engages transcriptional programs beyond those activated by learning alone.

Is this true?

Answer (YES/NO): NO